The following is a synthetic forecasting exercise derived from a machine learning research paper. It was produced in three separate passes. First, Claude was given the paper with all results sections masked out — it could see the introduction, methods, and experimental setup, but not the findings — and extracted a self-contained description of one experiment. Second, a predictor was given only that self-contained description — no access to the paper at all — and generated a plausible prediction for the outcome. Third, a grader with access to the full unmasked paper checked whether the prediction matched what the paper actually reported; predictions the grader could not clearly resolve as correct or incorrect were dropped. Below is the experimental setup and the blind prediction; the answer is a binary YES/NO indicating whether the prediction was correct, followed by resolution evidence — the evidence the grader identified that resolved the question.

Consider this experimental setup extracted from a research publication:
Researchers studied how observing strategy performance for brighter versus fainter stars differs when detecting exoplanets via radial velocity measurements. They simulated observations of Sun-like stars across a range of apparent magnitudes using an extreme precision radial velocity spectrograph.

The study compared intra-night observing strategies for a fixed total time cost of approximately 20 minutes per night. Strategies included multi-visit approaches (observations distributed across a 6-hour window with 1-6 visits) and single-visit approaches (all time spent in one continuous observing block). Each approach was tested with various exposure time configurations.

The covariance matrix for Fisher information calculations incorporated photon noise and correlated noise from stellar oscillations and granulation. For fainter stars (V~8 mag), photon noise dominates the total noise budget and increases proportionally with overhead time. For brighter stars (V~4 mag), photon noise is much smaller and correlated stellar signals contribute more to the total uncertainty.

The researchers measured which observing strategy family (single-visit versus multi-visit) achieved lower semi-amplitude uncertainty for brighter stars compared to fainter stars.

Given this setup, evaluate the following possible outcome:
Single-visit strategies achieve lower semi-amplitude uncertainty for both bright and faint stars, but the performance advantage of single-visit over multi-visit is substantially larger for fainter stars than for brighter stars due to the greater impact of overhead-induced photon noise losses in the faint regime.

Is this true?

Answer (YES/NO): NO